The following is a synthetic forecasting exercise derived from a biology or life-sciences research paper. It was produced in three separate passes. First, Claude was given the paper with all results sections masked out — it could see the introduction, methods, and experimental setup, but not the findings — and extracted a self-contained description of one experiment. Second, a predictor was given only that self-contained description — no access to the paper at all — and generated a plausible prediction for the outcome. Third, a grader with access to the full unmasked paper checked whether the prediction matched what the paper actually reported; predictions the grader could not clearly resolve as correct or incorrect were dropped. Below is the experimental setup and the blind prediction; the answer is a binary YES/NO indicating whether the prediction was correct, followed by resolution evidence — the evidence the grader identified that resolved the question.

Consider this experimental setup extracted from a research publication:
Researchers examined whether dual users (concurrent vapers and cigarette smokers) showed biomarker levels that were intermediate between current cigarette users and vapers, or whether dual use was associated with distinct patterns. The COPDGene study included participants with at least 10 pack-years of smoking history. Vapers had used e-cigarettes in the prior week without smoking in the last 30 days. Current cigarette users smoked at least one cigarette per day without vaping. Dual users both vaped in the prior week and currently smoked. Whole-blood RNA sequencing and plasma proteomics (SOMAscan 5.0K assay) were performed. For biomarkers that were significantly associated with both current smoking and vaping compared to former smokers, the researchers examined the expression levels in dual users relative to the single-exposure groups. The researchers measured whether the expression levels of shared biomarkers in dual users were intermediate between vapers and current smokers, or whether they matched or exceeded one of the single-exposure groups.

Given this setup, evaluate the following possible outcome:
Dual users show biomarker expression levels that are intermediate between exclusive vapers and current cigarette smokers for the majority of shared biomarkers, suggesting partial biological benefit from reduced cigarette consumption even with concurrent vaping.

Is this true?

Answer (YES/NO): NO